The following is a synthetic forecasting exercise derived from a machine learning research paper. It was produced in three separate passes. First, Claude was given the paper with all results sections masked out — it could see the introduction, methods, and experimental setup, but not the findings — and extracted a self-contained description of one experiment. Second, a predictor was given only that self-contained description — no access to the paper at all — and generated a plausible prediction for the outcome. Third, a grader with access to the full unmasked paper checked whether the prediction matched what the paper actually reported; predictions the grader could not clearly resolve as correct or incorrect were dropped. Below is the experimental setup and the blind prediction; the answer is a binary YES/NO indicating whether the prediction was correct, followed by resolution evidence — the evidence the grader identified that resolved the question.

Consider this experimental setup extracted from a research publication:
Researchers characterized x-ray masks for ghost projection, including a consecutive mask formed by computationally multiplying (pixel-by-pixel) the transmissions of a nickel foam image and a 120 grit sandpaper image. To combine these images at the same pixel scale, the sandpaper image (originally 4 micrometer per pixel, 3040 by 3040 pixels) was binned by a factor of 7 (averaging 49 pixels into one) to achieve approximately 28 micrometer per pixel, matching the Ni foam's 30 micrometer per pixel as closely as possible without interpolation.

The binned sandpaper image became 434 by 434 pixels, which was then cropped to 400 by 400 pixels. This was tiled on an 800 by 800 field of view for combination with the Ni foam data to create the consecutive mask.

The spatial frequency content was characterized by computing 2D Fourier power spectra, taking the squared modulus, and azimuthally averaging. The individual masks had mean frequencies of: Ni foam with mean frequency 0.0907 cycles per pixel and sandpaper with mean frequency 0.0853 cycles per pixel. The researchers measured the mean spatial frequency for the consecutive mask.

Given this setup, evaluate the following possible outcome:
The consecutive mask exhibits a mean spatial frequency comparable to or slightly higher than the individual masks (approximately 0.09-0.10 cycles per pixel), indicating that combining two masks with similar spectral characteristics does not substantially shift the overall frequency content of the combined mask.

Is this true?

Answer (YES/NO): YES